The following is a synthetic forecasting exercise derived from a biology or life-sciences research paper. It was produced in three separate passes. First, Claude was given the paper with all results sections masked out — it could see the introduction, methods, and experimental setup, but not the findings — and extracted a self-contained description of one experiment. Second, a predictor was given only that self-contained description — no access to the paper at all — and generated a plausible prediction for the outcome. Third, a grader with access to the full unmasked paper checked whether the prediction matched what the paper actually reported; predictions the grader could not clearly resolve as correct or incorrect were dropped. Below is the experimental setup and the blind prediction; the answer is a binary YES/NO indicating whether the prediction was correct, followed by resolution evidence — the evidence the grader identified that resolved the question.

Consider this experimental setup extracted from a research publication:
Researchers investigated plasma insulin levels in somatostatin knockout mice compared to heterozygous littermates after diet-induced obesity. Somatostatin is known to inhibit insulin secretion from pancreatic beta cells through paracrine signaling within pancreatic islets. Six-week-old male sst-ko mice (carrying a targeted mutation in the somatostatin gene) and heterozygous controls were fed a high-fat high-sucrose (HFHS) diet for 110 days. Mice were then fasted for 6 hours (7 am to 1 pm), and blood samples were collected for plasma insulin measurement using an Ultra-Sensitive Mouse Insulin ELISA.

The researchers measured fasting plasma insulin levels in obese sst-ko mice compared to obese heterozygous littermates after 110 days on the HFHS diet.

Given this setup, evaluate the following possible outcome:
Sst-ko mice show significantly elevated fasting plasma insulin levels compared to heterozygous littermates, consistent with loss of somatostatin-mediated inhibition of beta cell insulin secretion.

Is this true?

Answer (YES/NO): NO